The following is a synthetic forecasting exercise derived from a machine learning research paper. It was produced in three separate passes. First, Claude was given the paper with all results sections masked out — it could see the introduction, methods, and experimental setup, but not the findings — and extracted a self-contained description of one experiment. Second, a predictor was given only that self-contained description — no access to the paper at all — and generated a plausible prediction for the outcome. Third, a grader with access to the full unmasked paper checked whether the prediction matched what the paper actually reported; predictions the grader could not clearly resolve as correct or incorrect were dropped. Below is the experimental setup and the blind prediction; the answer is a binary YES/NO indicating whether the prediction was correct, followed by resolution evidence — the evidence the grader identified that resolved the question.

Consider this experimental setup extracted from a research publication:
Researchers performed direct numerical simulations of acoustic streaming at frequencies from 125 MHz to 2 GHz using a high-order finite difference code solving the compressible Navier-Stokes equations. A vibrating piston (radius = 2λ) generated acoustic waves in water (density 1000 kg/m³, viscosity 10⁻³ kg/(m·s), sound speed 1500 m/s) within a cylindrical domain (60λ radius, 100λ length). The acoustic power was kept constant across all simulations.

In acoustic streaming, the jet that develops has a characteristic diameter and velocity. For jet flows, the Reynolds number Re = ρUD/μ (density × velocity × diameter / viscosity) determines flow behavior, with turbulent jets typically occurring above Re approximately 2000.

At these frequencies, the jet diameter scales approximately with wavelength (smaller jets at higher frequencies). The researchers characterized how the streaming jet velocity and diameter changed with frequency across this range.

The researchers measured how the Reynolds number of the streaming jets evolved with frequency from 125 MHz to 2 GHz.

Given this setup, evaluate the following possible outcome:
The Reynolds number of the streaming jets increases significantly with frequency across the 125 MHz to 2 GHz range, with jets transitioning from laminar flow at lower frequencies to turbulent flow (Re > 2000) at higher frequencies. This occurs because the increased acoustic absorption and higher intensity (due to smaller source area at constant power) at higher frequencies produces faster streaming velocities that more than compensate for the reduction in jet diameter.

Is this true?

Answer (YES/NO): NO